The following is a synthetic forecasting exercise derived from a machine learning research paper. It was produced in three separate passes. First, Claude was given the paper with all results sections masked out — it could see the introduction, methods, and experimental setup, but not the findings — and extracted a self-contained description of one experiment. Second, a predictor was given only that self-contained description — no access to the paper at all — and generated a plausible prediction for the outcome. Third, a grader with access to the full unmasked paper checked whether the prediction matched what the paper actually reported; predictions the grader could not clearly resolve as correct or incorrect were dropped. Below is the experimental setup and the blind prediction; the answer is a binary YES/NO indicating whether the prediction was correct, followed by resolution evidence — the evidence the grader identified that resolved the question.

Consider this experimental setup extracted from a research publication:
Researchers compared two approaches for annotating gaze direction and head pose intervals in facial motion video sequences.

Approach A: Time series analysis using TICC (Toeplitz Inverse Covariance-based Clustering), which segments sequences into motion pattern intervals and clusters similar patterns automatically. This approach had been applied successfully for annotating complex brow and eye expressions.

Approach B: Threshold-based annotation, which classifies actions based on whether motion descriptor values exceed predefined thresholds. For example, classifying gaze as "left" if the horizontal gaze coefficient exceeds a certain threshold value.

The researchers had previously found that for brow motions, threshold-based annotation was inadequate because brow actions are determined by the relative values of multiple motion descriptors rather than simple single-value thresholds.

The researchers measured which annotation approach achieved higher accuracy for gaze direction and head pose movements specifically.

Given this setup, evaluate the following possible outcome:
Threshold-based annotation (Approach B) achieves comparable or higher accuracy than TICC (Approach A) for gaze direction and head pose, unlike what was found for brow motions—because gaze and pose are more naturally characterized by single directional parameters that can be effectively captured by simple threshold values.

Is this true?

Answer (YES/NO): YES